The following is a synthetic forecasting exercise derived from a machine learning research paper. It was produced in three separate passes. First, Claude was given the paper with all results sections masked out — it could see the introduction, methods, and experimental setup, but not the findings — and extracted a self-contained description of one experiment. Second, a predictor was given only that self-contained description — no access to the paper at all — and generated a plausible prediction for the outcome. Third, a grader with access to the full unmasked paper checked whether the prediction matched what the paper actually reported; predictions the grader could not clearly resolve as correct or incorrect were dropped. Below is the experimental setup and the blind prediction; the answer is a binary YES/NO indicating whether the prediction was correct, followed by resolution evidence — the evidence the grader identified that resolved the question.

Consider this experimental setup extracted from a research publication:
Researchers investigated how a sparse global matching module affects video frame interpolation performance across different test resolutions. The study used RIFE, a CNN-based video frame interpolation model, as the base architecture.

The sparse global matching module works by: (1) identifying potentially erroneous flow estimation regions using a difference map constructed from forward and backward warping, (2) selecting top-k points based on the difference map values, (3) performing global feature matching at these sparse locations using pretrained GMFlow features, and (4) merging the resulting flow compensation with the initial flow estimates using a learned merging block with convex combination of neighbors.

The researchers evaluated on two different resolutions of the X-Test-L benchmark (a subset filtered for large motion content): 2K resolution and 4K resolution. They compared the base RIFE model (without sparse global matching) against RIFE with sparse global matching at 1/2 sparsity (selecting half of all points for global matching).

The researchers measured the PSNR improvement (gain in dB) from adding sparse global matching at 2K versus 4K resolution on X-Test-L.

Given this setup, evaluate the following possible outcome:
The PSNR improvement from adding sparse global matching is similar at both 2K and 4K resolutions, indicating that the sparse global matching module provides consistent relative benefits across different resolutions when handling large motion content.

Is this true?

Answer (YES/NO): YES